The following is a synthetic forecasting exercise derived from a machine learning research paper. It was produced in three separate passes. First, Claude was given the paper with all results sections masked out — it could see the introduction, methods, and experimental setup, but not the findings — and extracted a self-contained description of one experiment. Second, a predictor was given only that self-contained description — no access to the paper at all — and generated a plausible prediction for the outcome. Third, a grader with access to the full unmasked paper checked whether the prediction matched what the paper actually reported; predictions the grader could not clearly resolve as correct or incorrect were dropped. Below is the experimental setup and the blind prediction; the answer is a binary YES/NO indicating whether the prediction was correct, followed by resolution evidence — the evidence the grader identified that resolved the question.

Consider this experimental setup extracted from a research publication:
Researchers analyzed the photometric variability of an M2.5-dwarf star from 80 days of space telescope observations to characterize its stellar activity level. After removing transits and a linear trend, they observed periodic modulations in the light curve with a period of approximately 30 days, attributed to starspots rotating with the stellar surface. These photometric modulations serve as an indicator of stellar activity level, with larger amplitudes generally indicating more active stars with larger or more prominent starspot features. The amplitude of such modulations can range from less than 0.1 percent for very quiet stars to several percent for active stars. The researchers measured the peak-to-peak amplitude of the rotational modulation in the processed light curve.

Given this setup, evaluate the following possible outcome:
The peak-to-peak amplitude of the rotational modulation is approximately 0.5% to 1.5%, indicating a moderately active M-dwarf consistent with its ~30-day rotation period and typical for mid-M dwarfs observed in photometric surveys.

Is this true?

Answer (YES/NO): NO